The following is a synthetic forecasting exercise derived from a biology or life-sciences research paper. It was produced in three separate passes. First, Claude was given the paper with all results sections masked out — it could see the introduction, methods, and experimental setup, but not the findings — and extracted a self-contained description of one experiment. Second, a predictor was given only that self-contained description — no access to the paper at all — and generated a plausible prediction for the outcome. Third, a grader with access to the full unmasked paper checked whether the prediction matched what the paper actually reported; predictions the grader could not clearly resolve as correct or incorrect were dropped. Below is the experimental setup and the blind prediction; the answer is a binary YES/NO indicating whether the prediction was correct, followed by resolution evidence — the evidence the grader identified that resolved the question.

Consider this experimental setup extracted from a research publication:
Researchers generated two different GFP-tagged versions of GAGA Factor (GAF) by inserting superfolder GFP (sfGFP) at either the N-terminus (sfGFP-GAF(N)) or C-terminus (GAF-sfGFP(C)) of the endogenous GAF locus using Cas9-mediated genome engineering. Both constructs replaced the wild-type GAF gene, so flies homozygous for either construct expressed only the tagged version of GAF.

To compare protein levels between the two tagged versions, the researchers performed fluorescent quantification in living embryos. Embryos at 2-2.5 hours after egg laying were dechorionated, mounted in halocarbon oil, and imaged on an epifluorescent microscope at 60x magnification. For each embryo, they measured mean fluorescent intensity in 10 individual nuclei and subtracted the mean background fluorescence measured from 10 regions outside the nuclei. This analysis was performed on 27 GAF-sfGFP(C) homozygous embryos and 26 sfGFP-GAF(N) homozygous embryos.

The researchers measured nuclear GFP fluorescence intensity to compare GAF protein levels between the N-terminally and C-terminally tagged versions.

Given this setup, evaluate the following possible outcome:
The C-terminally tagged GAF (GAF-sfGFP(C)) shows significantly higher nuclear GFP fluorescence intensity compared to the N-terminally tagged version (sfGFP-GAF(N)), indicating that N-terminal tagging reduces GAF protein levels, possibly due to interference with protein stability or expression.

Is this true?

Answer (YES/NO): NO